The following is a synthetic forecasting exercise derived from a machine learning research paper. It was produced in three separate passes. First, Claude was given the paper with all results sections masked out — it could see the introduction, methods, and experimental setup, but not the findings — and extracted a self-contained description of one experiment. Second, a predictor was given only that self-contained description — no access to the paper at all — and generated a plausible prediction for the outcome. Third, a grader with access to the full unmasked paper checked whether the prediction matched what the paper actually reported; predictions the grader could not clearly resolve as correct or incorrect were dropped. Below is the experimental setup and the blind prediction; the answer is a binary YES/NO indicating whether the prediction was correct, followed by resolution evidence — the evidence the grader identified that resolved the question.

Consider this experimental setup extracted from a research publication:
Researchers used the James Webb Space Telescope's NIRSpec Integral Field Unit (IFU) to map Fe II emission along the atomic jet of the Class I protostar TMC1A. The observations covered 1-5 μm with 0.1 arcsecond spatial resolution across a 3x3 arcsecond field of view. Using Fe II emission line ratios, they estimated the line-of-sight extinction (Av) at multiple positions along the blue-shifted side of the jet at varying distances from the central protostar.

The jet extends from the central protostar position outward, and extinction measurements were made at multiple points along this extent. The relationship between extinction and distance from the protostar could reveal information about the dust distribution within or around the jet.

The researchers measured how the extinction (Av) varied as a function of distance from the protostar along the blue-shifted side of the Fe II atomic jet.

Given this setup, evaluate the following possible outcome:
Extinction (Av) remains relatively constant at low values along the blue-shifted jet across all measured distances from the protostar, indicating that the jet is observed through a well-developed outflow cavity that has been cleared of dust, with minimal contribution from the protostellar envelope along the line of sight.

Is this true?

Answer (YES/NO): NO